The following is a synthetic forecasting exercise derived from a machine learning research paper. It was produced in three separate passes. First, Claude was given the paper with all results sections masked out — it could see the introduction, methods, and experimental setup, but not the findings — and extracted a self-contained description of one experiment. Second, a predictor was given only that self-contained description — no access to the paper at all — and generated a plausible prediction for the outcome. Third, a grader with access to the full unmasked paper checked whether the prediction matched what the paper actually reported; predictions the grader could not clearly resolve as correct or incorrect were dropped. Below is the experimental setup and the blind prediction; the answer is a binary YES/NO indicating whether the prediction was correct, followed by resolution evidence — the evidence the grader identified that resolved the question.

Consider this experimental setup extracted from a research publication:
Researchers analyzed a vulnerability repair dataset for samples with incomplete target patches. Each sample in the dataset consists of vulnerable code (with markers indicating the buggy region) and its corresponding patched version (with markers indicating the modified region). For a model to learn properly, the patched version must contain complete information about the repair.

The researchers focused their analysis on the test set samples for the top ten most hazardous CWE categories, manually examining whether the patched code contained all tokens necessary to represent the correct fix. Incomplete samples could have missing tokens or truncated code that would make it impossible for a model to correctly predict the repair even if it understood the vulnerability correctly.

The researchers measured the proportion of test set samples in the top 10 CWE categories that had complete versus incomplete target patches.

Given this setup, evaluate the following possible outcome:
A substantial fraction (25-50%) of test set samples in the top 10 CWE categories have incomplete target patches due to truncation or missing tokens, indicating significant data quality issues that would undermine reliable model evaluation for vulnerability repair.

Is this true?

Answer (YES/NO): YES